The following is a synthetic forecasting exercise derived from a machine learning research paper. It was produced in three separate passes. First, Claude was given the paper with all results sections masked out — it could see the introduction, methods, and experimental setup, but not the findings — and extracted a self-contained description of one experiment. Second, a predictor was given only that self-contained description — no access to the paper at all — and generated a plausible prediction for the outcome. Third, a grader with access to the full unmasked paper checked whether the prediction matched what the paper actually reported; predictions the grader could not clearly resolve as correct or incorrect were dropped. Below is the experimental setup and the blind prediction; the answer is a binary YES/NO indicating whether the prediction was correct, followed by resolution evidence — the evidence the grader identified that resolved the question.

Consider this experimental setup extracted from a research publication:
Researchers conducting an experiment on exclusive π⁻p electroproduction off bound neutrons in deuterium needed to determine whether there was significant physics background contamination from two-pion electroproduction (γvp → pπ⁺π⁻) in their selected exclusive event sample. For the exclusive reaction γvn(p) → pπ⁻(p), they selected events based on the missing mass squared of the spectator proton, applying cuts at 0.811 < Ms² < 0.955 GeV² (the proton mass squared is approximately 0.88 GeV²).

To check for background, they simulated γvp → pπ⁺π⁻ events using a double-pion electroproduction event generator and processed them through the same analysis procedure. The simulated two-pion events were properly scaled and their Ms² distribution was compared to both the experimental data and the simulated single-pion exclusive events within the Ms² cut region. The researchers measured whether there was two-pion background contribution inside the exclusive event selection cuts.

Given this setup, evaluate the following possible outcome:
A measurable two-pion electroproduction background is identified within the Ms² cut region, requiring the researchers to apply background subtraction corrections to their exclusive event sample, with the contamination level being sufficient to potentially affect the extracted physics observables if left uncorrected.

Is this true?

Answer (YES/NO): NO